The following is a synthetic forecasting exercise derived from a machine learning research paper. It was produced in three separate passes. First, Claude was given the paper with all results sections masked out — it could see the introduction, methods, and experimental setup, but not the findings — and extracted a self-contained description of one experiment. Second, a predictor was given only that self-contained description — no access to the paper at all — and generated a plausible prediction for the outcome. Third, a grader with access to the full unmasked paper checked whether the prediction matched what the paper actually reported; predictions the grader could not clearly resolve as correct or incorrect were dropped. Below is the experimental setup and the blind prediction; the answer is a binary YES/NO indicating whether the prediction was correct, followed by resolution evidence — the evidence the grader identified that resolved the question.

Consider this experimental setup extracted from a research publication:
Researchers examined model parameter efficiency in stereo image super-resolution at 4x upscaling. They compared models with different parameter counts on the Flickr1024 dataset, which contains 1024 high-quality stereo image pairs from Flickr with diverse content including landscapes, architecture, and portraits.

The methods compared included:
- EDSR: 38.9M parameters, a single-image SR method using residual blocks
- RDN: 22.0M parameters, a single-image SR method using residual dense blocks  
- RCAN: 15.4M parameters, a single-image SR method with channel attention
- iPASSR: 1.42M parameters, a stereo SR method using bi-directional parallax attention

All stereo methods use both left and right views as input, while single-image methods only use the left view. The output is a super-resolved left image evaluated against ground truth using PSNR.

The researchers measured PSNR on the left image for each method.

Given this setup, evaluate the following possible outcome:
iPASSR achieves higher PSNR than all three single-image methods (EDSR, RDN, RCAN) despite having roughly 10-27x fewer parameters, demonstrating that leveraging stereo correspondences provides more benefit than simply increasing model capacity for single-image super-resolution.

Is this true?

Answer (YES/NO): NO